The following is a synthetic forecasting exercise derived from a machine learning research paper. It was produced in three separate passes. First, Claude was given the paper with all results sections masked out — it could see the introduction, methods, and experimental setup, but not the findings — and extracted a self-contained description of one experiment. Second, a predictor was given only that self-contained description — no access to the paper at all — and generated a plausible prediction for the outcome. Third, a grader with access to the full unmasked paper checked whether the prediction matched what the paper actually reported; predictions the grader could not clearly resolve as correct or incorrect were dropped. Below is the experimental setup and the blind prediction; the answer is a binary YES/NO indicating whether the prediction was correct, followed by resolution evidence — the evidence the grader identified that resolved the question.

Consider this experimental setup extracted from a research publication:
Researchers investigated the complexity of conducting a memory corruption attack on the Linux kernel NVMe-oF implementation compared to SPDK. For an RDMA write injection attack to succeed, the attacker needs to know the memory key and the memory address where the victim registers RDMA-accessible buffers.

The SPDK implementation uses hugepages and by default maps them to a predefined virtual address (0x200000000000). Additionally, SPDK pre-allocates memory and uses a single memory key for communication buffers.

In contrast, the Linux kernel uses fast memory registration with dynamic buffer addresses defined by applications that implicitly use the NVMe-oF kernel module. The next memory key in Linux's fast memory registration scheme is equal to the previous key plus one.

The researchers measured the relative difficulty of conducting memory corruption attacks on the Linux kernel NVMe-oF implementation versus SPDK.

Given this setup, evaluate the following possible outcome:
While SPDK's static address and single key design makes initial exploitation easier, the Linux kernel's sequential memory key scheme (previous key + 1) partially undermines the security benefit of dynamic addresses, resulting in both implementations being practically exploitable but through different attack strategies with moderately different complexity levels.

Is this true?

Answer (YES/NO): NO